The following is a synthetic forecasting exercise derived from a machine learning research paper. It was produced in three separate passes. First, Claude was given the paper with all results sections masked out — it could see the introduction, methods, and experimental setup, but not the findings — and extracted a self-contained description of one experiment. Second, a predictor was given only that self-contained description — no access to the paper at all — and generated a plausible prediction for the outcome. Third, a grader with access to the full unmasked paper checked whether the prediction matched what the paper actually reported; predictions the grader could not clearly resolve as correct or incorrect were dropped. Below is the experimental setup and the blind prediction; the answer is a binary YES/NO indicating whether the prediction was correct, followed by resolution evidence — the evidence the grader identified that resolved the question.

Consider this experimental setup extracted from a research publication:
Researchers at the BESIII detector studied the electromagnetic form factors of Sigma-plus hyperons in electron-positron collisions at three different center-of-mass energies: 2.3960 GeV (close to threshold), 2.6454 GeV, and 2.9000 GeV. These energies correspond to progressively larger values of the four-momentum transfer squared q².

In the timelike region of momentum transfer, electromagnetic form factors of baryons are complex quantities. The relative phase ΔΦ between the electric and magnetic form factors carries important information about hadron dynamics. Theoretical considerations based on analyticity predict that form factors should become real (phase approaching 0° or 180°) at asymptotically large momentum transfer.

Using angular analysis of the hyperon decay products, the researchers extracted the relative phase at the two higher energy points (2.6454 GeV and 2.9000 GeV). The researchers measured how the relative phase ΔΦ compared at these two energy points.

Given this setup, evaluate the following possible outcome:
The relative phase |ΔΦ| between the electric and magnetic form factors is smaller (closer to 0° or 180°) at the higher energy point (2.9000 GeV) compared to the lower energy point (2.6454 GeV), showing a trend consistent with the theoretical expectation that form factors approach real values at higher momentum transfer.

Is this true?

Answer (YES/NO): NO